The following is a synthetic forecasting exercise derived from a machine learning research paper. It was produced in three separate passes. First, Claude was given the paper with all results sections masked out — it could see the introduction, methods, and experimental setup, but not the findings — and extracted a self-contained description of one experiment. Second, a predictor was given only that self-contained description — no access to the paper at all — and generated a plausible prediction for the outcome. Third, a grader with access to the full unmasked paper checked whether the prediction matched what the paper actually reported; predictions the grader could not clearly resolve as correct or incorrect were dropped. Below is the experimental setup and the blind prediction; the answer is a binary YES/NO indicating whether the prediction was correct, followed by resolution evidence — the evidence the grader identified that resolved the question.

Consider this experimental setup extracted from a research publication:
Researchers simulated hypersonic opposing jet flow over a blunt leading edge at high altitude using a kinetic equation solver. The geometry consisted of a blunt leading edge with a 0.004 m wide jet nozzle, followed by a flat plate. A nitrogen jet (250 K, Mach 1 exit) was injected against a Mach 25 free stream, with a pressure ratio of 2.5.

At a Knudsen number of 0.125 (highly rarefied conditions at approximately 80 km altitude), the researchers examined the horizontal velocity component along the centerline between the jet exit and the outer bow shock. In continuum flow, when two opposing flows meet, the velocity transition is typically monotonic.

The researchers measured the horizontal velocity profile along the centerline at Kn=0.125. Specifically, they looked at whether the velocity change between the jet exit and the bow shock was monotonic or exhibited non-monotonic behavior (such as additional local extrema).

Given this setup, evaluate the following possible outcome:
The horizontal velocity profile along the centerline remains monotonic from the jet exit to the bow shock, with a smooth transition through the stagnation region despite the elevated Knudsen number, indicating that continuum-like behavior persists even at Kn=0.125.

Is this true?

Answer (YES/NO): NO